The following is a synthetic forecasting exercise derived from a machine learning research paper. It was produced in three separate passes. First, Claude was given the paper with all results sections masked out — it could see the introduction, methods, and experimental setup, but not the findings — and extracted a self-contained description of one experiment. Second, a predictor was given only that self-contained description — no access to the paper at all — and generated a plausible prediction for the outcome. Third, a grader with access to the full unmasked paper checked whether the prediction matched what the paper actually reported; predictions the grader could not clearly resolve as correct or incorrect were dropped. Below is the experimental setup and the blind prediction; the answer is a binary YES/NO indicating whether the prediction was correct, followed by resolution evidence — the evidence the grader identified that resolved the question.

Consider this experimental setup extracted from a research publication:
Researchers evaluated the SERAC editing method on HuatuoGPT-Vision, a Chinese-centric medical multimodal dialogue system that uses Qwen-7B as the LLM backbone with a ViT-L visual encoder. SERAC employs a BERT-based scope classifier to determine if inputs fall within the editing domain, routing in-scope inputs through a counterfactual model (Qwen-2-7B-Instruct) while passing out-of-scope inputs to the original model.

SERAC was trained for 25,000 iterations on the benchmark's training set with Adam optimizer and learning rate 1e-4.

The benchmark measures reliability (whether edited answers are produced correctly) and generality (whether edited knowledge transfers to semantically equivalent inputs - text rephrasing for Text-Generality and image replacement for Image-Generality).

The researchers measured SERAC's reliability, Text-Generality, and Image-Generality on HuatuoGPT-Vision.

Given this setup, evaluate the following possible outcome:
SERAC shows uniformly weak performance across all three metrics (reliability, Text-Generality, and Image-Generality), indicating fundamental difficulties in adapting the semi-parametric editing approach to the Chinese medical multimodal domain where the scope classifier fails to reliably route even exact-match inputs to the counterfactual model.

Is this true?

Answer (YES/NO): YES